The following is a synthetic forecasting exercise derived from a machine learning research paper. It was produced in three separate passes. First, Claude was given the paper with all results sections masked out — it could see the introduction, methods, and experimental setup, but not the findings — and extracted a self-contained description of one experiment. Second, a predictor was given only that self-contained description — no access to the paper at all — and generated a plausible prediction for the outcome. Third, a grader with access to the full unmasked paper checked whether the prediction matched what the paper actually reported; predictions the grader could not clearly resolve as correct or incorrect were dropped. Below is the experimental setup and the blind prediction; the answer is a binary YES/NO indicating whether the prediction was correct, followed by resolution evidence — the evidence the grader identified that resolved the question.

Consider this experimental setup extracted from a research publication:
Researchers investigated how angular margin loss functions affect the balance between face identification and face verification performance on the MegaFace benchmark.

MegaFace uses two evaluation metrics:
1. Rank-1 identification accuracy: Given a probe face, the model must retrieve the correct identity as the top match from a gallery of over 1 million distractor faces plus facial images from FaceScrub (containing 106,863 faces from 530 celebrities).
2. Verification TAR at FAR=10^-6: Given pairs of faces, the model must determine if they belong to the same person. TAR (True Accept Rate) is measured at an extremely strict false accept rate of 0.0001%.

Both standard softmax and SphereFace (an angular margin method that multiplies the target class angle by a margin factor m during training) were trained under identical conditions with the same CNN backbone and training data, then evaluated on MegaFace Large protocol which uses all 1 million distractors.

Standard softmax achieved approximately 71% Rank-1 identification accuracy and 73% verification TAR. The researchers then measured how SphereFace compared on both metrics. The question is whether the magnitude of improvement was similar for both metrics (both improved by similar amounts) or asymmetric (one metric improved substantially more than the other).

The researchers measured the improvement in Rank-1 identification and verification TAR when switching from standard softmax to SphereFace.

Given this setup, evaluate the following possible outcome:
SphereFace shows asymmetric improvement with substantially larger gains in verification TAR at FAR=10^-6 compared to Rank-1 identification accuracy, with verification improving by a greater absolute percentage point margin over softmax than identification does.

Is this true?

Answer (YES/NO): NO